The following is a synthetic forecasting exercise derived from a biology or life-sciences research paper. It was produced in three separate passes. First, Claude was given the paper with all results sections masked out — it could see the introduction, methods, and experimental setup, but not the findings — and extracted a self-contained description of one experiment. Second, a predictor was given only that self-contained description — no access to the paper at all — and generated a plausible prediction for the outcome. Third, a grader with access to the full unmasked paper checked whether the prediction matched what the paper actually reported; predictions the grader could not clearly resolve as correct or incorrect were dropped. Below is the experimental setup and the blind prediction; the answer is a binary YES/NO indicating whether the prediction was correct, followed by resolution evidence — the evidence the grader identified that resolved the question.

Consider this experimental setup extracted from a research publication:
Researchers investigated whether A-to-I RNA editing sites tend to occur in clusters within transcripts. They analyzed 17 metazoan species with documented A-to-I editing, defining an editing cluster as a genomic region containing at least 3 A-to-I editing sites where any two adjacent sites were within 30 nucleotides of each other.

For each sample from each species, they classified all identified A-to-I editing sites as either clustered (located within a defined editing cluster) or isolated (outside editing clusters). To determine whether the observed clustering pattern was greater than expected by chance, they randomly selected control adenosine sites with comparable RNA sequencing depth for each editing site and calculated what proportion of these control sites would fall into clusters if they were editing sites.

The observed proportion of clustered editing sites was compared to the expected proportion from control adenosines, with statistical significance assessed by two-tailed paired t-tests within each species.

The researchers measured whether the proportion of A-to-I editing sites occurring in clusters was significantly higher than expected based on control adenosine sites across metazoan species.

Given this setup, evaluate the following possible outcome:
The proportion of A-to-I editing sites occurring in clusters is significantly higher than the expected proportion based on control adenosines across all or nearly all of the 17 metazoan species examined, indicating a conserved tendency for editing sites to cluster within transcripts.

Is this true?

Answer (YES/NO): YES